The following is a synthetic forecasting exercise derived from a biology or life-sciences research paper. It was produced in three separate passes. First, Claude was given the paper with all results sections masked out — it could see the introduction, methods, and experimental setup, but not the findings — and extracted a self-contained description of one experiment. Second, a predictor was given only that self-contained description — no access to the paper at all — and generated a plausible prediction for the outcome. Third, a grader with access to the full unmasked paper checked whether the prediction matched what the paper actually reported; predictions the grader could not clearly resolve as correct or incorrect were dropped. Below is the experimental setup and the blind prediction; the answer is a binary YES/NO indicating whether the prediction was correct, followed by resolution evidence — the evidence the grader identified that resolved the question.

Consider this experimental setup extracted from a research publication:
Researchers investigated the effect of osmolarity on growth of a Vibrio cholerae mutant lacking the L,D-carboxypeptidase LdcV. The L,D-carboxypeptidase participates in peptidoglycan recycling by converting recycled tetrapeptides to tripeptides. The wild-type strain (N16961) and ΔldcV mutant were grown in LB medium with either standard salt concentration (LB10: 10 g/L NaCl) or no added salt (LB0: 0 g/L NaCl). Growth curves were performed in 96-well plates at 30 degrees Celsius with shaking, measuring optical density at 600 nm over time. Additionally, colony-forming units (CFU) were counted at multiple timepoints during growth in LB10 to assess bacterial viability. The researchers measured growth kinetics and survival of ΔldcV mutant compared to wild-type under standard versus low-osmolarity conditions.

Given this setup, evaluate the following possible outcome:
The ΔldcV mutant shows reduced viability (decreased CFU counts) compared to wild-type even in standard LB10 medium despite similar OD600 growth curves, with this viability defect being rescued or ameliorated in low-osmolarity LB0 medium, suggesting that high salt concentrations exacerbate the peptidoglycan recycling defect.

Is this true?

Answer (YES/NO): NO